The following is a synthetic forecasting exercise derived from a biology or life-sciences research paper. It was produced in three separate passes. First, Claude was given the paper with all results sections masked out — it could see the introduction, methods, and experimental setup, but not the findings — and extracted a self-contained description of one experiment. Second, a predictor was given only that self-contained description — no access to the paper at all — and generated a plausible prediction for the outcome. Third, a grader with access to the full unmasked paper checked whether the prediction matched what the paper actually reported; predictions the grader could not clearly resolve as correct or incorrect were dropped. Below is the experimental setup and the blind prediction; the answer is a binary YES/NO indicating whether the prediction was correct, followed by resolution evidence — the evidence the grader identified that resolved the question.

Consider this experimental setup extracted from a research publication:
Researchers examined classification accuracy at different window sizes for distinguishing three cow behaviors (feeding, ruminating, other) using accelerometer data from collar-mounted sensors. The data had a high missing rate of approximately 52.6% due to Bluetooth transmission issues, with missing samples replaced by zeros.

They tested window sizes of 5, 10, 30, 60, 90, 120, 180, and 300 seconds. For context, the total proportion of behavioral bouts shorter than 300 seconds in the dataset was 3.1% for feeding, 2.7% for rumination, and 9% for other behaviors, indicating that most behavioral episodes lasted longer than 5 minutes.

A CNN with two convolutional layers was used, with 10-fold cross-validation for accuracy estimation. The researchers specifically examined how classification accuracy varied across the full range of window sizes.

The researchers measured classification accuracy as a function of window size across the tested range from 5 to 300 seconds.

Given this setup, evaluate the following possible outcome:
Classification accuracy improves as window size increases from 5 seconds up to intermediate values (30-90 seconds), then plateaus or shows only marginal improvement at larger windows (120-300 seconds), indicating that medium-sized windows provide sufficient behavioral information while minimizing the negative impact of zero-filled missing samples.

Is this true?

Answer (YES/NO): NO